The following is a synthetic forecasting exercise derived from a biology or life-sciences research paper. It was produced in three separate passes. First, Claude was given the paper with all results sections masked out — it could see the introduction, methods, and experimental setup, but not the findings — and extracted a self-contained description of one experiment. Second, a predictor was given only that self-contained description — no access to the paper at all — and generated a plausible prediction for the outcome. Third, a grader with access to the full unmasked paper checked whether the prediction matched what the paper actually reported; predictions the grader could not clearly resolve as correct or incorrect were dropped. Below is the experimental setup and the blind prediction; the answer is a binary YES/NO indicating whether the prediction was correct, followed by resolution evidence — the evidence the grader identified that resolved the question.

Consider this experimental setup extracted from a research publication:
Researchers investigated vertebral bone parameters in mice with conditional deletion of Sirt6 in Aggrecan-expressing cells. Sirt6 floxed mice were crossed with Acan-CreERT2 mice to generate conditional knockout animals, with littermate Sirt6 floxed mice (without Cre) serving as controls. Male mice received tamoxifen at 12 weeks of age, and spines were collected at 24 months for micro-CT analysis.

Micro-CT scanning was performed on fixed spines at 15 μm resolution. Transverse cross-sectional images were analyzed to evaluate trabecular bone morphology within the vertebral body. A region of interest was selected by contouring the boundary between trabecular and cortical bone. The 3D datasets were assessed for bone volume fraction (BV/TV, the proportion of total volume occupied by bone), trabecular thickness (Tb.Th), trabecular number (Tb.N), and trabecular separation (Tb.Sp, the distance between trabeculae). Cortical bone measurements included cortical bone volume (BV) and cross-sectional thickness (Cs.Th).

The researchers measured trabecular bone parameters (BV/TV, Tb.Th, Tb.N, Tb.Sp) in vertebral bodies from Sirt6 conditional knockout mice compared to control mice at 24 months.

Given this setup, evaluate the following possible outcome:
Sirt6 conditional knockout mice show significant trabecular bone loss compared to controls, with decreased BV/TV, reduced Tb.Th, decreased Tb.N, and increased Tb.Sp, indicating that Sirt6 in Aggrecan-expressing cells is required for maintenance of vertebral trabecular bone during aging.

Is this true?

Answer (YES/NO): NO